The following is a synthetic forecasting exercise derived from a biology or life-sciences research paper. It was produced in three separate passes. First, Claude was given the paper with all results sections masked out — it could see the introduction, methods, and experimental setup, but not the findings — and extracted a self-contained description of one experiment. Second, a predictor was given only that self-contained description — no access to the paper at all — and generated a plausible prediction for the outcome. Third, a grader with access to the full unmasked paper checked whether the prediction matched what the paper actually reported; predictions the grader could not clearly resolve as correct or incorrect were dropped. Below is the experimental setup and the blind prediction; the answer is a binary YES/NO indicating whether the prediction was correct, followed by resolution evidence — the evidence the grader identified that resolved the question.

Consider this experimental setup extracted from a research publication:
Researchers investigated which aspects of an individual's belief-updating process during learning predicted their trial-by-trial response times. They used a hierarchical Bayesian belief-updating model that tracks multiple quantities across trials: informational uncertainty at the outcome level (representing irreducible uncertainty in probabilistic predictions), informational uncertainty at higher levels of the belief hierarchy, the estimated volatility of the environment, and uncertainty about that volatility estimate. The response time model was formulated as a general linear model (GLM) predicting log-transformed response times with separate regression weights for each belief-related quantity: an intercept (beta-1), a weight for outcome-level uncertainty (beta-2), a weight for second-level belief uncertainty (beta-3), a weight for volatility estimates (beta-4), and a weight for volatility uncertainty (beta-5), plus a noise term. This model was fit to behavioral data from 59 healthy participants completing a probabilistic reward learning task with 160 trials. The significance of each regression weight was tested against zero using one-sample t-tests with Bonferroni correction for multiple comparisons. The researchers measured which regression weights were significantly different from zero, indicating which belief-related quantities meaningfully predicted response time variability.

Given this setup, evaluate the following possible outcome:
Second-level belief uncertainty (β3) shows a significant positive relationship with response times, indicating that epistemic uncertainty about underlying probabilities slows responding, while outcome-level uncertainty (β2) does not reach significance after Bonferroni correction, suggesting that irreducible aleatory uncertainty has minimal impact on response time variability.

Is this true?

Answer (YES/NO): NO